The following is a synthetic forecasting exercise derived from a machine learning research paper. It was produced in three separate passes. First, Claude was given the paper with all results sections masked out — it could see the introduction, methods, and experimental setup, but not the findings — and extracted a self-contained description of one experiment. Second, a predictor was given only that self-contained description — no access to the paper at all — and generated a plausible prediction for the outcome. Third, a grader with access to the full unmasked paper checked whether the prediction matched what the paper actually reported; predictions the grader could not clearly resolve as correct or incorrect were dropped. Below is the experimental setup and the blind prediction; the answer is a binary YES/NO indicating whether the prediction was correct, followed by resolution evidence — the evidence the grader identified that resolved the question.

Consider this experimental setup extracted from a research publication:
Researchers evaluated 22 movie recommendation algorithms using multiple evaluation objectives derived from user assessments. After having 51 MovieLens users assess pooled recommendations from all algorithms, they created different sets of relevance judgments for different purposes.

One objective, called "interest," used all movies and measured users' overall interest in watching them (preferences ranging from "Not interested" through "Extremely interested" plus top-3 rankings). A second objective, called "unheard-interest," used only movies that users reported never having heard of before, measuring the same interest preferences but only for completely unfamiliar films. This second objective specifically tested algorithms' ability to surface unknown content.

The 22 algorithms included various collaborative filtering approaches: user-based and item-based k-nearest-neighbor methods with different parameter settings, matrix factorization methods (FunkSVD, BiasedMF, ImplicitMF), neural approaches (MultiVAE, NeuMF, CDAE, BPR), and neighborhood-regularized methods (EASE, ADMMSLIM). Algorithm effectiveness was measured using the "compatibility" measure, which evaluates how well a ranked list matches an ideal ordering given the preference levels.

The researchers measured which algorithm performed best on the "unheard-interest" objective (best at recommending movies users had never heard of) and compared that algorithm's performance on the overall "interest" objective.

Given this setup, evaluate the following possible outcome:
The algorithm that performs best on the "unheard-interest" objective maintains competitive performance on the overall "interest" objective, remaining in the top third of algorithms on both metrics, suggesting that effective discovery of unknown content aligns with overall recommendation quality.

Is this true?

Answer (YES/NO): NO